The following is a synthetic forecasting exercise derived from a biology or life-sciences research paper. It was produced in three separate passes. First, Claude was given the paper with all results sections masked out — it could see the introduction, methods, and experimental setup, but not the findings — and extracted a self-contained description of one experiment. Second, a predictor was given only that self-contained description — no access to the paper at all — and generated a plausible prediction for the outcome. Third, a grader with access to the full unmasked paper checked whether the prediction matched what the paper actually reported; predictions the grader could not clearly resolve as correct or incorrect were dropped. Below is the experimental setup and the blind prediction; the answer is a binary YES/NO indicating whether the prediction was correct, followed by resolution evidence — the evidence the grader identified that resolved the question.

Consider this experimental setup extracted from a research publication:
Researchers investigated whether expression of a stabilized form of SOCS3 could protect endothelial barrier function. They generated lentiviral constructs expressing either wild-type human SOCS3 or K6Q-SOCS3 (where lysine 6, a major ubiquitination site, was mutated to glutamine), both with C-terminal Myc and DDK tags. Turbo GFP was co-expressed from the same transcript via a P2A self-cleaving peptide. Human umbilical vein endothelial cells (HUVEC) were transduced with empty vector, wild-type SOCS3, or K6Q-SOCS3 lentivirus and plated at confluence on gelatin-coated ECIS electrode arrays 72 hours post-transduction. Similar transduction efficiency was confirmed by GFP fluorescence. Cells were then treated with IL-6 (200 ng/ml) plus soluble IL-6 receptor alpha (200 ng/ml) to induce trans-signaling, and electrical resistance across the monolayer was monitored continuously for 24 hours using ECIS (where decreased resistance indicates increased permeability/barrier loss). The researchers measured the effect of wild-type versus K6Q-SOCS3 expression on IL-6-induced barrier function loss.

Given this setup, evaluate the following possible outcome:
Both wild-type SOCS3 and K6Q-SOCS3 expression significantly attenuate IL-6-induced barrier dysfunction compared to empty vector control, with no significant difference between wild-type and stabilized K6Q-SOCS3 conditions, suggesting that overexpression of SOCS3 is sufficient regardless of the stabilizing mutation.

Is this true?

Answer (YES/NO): NO